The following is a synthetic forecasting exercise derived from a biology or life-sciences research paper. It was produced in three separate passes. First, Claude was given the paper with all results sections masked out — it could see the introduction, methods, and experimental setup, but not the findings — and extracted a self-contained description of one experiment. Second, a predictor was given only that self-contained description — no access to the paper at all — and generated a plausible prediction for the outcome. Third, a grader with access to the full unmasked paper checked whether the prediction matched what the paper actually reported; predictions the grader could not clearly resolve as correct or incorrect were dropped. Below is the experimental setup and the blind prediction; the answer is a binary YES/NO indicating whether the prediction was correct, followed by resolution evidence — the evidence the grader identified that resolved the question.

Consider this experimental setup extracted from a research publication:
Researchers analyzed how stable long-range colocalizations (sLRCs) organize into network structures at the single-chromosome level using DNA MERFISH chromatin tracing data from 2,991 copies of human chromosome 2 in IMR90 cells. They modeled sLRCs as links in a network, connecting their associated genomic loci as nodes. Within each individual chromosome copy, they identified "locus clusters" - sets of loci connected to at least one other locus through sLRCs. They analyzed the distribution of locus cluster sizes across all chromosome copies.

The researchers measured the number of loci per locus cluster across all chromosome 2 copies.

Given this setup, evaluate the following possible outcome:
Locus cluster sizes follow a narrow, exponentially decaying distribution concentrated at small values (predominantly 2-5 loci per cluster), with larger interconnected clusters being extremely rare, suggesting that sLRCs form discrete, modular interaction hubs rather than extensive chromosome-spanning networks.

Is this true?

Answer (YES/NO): NO